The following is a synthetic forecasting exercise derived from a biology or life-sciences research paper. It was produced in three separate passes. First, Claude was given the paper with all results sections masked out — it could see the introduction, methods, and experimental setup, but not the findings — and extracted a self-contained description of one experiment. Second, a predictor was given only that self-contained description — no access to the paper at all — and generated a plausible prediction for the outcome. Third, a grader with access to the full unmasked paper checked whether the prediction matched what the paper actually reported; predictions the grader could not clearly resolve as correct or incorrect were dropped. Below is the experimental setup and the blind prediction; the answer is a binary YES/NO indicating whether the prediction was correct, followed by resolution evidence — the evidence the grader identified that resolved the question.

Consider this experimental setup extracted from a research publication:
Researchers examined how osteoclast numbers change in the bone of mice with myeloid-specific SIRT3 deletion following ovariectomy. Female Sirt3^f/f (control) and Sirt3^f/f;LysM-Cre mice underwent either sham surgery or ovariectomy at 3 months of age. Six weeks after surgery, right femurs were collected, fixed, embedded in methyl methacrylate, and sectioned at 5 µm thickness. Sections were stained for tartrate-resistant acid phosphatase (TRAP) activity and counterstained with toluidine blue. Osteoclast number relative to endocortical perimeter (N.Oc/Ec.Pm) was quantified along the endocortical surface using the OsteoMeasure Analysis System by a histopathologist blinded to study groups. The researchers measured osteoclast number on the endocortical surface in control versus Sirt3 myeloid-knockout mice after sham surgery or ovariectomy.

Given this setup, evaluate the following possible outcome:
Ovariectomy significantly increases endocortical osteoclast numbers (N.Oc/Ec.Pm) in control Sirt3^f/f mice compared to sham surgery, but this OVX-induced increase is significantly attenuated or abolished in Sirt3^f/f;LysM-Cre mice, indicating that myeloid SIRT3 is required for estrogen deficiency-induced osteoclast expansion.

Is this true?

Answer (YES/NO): YES